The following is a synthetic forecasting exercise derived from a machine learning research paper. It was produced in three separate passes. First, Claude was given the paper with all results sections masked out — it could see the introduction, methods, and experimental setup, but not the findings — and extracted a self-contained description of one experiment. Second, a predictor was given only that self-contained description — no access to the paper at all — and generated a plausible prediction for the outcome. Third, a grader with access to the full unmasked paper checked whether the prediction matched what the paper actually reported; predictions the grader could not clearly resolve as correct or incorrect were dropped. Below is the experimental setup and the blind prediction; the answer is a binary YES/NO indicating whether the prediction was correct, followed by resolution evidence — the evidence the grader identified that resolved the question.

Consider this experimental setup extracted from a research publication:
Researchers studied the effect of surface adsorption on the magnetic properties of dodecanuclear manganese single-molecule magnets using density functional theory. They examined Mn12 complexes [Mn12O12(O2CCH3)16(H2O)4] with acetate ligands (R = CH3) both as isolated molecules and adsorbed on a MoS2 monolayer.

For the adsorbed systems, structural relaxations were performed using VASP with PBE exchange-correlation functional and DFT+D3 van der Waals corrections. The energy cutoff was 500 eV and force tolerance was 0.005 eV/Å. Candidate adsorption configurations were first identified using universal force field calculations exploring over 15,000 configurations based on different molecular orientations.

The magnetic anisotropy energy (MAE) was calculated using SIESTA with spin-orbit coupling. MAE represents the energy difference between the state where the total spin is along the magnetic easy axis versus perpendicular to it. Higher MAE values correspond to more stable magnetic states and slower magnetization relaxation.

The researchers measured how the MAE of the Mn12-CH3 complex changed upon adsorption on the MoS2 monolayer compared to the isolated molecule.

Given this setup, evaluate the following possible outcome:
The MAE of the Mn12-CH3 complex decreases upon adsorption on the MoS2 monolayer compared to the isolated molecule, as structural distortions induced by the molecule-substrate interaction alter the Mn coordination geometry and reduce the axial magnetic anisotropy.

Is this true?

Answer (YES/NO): YES